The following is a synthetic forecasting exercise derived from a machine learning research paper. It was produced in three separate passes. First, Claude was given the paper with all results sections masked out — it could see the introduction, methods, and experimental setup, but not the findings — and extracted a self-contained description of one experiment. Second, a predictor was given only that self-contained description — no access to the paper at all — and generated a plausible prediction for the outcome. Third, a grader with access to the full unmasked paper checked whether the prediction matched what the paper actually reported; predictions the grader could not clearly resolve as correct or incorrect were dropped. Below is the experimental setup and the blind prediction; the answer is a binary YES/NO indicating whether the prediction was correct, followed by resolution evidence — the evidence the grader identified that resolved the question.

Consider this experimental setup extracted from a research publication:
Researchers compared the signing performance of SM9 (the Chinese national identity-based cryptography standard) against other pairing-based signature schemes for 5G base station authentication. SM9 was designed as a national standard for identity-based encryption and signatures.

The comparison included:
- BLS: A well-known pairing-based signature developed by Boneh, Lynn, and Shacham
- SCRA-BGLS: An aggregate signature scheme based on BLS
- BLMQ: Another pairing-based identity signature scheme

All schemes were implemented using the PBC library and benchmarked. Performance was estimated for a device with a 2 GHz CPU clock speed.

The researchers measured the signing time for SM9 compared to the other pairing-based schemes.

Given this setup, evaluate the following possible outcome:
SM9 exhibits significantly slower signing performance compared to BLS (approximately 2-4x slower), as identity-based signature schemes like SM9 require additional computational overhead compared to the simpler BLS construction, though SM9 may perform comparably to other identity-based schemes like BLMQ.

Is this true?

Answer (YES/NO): NO